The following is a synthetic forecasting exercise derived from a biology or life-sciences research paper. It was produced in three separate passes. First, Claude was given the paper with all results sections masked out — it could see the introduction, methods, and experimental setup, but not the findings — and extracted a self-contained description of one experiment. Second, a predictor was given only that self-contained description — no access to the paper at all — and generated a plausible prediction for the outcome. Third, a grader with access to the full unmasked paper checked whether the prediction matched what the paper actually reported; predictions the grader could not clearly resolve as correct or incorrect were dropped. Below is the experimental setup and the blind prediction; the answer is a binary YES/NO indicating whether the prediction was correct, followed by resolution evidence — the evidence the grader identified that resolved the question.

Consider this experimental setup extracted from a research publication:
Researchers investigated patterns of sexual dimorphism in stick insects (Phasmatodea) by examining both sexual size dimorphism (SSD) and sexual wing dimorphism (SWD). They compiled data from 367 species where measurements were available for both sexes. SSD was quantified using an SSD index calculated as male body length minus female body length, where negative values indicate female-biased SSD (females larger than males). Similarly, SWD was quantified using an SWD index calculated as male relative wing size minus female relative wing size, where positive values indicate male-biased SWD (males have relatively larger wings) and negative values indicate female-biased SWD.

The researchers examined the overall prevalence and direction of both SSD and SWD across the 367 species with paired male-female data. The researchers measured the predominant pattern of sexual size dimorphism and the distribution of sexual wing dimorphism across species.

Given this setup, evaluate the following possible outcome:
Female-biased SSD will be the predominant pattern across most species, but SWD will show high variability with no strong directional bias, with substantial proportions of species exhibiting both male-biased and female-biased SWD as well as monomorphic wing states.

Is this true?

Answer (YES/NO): YES